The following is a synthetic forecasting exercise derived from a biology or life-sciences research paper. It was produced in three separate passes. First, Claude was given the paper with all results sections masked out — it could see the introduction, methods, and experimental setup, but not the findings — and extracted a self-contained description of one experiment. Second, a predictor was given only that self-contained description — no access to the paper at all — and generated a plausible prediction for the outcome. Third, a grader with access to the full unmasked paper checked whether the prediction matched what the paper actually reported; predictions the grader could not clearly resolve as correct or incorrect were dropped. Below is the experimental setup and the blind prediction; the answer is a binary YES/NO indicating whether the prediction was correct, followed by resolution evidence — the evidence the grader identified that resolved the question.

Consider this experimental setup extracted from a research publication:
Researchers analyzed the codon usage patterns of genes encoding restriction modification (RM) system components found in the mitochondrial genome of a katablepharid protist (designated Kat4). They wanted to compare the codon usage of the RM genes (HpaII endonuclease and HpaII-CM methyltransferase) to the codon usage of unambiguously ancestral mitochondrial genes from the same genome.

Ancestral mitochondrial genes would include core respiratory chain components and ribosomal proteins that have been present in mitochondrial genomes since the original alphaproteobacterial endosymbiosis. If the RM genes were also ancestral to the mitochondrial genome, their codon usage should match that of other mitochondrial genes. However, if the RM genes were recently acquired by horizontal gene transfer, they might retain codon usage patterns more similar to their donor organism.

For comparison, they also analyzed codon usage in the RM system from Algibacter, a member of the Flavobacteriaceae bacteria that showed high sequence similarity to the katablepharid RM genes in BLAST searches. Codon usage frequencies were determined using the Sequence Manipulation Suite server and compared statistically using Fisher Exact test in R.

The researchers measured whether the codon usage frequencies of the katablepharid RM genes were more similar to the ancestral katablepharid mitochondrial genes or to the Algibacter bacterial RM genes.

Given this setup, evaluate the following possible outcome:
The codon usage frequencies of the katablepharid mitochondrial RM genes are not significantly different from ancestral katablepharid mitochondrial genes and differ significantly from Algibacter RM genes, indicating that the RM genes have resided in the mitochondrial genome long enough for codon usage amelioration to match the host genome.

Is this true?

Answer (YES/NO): NO